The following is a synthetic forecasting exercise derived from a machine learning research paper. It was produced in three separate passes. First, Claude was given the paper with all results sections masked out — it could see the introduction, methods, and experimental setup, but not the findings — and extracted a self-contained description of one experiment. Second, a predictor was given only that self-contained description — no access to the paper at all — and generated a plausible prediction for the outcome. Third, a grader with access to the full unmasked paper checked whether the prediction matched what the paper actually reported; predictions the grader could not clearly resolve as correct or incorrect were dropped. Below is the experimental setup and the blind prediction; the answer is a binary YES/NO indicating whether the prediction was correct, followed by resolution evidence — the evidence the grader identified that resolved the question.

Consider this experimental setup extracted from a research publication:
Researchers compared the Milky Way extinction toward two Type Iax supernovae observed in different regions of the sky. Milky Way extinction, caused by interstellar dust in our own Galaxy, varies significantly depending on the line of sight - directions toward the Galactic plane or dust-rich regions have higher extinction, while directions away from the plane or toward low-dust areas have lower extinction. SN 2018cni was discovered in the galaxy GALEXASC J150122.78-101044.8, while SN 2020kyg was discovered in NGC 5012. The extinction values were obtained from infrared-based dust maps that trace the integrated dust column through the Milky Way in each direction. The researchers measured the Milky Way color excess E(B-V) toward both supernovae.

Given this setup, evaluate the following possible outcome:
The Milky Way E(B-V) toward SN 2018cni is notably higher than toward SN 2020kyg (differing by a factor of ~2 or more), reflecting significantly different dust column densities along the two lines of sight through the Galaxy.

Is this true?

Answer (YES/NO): YES